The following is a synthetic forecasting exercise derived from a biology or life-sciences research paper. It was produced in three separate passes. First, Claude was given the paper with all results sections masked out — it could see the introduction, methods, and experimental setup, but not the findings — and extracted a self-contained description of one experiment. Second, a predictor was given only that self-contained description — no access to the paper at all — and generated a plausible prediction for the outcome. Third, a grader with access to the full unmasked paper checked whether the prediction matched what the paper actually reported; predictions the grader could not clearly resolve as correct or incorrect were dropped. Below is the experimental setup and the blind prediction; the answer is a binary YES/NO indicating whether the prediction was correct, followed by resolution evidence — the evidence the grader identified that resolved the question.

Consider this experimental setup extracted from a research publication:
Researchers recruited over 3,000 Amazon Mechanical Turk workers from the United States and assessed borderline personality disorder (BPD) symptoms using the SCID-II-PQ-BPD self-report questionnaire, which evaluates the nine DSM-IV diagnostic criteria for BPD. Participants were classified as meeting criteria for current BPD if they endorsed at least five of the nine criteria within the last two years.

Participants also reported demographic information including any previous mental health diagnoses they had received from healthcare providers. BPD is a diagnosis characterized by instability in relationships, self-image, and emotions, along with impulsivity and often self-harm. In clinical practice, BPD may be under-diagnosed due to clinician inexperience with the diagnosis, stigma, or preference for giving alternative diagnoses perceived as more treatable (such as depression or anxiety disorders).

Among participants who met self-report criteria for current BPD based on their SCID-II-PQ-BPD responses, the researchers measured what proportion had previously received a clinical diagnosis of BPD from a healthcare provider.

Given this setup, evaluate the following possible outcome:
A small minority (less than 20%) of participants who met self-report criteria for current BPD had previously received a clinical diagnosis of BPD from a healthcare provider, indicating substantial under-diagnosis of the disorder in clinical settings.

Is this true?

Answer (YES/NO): YES